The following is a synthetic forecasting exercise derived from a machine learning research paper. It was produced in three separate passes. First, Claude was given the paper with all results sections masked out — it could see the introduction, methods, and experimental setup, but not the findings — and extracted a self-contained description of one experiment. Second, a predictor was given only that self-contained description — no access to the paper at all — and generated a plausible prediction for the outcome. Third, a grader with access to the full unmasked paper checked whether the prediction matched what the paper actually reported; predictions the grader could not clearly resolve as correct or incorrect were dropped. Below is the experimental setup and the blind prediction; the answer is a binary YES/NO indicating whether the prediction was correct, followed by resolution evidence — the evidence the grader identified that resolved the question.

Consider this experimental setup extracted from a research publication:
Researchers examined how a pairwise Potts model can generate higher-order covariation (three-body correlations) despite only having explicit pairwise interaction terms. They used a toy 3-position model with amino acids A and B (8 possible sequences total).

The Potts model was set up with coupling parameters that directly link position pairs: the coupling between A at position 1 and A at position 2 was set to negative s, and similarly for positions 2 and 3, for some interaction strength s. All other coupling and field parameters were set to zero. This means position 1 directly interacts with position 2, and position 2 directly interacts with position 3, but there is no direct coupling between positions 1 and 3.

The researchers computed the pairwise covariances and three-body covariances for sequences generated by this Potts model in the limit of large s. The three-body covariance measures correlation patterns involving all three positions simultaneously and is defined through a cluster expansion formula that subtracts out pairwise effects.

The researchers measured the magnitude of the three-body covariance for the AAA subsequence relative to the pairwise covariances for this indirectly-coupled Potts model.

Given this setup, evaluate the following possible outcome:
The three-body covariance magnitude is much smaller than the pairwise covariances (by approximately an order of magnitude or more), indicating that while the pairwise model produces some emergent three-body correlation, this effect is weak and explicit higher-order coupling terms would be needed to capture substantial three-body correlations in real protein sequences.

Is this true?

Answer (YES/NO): NO